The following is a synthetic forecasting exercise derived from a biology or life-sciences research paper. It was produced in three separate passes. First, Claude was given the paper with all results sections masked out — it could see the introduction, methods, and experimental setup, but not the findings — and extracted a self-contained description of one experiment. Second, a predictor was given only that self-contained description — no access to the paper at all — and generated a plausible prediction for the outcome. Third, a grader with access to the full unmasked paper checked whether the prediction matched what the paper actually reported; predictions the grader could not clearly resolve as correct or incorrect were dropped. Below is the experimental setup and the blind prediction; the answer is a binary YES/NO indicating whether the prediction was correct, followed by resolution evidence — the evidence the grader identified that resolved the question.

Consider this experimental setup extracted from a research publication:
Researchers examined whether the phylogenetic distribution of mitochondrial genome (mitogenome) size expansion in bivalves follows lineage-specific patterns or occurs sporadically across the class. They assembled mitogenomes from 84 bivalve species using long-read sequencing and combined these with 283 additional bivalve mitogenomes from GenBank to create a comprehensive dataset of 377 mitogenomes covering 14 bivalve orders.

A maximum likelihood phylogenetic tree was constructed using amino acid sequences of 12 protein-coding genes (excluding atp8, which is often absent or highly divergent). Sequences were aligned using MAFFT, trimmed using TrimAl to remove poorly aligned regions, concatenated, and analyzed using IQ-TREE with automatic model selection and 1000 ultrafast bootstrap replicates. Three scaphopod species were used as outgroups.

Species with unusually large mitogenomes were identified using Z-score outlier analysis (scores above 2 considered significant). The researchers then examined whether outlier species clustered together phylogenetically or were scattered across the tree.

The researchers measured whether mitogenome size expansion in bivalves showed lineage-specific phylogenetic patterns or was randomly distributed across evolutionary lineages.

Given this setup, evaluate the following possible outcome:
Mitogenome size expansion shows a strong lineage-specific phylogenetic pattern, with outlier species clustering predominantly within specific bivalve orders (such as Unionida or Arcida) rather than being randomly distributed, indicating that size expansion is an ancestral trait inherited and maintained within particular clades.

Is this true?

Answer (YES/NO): NO